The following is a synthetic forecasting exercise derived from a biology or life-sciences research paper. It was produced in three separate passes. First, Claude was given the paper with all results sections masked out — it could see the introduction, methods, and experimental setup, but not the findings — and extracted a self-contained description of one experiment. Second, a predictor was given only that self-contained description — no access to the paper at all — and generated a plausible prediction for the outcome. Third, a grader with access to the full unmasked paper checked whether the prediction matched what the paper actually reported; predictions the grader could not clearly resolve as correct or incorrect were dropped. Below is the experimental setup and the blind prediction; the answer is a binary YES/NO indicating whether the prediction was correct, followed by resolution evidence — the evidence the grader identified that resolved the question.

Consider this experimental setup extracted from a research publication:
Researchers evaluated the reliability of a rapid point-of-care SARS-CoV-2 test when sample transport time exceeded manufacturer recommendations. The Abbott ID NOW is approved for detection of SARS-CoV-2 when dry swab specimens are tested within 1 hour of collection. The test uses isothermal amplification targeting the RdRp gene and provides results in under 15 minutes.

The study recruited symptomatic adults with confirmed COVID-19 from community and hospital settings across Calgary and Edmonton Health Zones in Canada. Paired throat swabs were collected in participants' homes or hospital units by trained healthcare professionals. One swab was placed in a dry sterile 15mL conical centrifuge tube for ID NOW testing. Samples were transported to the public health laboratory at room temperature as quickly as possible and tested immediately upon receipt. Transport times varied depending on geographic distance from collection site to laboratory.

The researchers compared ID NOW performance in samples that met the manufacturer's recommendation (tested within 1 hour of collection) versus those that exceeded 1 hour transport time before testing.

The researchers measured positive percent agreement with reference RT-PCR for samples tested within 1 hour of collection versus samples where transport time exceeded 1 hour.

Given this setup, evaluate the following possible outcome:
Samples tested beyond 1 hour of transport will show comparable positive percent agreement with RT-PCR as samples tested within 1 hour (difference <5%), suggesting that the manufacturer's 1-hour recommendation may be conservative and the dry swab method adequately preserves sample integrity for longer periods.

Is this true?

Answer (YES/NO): NO